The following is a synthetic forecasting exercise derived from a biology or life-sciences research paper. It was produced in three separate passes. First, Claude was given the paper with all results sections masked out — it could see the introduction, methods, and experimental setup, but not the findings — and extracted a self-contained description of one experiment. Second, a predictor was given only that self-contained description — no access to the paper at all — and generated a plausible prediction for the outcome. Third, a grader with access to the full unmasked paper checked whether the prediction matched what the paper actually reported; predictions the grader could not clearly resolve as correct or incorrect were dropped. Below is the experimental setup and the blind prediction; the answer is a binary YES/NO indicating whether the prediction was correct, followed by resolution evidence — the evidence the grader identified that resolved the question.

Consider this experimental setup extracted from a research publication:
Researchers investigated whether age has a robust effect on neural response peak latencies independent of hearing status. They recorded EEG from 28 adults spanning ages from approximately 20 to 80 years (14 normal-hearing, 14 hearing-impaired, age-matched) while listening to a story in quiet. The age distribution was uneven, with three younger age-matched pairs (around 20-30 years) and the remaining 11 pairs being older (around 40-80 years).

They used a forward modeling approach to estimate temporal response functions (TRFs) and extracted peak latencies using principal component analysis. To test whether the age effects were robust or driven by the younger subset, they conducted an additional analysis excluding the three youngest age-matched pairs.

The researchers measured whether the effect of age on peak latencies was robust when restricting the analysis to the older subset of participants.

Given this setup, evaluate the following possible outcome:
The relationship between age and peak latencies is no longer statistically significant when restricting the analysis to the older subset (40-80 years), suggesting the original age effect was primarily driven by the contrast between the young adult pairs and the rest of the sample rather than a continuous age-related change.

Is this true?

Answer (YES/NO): YES